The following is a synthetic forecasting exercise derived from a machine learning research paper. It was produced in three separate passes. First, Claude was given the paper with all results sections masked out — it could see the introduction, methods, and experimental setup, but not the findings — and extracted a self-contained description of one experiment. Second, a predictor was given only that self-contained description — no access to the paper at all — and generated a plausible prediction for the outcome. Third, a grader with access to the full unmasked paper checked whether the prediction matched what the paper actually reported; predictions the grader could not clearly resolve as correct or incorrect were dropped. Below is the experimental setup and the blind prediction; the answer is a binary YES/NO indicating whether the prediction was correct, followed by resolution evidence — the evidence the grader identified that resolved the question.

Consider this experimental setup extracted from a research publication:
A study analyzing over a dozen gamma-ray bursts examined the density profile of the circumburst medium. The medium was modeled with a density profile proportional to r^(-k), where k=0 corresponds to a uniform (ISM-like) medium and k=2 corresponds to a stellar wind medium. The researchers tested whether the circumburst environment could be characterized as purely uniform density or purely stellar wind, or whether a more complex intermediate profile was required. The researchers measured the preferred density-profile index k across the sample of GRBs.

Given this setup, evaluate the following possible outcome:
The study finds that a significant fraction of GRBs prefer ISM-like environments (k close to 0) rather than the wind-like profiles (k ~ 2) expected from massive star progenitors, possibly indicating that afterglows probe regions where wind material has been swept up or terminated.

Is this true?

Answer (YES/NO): NO